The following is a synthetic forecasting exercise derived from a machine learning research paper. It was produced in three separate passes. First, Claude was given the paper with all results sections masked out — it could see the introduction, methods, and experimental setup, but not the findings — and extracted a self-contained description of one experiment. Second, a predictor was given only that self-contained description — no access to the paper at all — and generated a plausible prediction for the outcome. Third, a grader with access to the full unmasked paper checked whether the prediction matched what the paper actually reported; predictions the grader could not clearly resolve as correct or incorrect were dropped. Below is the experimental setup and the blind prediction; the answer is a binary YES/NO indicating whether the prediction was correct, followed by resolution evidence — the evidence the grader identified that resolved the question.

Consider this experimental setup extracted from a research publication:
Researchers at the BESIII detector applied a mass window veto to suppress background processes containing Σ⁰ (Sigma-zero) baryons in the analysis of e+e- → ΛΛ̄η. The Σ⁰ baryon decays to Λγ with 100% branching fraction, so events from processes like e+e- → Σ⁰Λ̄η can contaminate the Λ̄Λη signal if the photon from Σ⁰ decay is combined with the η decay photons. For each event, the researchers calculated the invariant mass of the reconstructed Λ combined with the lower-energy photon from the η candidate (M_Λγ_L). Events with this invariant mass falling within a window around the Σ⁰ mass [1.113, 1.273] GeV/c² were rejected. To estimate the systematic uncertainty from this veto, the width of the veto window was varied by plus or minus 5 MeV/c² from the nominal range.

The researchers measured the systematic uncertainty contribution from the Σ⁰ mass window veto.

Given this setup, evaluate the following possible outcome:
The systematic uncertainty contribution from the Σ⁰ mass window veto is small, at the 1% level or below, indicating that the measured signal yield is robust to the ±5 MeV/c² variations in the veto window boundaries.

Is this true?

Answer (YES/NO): YES